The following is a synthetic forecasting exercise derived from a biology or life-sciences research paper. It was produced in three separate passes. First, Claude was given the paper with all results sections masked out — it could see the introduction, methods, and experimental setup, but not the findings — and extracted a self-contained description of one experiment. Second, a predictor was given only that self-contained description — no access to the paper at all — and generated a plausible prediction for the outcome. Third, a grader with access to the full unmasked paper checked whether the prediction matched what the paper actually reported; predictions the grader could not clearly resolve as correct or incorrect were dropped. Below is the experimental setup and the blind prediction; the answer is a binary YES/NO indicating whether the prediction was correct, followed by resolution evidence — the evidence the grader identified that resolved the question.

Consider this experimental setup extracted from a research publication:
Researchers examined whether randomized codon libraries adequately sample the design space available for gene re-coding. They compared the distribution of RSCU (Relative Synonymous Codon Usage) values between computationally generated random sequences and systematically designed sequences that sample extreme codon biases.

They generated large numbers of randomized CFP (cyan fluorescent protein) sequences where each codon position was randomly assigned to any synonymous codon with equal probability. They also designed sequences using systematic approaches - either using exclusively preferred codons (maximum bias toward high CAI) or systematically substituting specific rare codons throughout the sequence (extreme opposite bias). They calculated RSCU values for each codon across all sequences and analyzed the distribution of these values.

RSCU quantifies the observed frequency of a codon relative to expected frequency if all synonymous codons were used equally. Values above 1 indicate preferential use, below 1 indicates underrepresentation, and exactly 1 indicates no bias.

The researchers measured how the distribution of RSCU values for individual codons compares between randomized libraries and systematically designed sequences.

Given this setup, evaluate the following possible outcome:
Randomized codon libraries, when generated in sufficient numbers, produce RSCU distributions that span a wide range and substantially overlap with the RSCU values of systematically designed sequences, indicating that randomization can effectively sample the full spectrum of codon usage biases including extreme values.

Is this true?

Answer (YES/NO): NO